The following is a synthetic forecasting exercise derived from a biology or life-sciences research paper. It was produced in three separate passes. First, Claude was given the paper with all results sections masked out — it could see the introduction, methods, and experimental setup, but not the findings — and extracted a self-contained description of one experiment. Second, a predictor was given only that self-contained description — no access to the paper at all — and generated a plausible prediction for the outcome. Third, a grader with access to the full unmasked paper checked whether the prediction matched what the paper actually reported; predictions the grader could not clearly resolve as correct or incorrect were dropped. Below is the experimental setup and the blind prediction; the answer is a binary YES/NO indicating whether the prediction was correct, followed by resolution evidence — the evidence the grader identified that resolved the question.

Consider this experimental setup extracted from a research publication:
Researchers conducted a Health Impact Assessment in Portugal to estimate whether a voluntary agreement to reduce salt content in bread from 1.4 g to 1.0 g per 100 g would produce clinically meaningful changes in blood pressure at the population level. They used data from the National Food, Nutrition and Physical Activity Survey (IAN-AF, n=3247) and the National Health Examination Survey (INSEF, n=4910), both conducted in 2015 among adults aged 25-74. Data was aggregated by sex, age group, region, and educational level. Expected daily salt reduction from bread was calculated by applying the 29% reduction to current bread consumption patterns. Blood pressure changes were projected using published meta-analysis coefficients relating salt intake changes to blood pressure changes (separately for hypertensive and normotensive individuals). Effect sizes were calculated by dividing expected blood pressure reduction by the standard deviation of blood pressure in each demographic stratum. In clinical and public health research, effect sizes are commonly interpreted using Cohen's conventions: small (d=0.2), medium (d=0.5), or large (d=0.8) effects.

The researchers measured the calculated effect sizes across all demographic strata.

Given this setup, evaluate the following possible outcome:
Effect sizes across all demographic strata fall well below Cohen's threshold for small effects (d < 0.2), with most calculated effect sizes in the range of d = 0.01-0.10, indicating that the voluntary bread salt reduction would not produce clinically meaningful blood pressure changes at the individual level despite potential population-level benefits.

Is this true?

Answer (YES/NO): YES